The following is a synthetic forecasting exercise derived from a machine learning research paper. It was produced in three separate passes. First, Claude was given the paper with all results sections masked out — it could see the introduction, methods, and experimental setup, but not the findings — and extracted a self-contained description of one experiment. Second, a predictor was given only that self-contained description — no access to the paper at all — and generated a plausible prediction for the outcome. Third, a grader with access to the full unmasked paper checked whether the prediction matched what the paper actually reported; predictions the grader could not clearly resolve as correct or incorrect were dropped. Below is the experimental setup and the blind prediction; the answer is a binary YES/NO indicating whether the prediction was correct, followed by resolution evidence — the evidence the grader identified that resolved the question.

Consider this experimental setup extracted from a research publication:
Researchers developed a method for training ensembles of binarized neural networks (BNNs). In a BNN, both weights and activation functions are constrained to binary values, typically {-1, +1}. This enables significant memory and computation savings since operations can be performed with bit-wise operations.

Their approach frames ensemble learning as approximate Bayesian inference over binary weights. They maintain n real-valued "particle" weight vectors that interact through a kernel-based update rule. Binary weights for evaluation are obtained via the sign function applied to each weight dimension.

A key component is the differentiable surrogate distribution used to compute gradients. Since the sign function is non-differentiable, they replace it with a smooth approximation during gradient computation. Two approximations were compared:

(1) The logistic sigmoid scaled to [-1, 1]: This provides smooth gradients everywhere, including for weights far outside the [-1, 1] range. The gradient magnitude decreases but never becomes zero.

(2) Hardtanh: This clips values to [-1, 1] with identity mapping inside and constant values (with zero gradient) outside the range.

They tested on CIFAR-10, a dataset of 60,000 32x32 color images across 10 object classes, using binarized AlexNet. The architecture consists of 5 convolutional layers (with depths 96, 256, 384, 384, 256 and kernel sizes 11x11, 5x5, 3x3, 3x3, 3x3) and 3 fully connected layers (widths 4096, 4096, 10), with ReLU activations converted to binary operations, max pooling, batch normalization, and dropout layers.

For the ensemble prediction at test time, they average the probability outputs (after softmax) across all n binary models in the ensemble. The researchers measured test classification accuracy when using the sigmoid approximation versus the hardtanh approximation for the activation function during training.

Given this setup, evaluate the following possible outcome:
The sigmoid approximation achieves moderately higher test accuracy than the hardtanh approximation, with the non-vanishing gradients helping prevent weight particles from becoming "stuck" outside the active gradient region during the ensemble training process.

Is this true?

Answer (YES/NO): NO